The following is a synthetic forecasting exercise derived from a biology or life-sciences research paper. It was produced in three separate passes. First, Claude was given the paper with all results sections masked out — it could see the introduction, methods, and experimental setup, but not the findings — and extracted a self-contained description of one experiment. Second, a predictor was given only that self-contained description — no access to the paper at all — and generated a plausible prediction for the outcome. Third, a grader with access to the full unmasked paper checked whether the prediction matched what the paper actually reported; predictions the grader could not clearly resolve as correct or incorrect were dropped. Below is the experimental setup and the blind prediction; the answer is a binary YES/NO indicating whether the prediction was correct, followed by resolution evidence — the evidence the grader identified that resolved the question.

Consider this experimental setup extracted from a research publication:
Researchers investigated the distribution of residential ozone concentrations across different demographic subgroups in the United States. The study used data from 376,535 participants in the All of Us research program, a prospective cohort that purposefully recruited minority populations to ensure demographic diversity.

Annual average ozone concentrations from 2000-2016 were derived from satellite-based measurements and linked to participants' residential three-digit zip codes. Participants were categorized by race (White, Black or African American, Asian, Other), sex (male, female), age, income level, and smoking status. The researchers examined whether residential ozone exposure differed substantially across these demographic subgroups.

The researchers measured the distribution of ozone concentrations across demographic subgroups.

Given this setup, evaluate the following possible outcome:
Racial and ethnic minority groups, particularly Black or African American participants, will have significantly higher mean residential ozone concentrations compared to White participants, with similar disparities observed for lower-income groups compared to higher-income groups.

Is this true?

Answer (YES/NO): NO